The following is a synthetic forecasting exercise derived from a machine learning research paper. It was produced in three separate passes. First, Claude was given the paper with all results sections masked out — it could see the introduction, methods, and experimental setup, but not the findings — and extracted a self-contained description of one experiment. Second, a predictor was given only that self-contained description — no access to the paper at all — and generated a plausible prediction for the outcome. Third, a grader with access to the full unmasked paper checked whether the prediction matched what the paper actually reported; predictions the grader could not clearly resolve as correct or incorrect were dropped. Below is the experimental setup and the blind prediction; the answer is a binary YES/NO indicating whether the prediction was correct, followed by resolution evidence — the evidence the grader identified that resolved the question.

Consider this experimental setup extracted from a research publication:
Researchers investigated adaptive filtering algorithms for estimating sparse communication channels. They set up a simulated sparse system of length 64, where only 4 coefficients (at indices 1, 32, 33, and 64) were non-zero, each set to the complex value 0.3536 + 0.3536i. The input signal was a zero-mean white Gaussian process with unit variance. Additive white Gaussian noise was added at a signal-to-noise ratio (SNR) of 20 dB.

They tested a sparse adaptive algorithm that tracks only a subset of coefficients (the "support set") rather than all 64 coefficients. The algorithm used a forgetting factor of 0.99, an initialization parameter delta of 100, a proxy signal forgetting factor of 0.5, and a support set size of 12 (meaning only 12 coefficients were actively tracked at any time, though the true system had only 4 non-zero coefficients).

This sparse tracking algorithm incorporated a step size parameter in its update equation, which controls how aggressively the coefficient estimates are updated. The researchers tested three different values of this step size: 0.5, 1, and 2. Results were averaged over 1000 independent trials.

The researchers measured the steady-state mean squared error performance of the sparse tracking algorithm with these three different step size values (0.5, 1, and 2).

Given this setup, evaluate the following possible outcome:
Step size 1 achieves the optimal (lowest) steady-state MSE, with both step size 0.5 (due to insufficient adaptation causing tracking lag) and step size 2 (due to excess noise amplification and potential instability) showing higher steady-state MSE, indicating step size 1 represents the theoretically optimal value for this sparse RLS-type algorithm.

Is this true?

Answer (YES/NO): NO